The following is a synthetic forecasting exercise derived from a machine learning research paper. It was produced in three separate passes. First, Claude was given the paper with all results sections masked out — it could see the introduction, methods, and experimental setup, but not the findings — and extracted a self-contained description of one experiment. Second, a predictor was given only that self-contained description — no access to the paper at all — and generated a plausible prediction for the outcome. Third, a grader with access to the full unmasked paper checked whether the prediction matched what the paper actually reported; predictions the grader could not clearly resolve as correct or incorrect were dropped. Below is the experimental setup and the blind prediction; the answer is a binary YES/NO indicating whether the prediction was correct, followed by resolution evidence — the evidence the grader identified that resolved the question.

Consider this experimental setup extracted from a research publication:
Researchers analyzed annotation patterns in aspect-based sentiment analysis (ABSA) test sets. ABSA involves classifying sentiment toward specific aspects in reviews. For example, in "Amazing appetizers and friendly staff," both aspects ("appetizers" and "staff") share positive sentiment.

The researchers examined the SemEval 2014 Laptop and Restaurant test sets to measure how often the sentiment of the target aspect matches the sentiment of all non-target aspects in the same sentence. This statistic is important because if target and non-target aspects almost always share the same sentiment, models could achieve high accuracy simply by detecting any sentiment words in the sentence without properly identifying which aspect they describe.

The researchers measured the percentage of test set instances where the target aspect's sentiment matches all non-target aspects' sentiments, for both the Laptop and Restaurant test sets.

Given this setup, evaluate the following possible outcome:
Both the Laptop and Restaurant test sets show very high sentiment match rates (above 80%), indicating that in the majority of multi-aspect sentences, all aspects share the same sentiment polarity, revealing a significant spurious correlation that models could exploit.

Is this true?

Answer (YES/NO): NO